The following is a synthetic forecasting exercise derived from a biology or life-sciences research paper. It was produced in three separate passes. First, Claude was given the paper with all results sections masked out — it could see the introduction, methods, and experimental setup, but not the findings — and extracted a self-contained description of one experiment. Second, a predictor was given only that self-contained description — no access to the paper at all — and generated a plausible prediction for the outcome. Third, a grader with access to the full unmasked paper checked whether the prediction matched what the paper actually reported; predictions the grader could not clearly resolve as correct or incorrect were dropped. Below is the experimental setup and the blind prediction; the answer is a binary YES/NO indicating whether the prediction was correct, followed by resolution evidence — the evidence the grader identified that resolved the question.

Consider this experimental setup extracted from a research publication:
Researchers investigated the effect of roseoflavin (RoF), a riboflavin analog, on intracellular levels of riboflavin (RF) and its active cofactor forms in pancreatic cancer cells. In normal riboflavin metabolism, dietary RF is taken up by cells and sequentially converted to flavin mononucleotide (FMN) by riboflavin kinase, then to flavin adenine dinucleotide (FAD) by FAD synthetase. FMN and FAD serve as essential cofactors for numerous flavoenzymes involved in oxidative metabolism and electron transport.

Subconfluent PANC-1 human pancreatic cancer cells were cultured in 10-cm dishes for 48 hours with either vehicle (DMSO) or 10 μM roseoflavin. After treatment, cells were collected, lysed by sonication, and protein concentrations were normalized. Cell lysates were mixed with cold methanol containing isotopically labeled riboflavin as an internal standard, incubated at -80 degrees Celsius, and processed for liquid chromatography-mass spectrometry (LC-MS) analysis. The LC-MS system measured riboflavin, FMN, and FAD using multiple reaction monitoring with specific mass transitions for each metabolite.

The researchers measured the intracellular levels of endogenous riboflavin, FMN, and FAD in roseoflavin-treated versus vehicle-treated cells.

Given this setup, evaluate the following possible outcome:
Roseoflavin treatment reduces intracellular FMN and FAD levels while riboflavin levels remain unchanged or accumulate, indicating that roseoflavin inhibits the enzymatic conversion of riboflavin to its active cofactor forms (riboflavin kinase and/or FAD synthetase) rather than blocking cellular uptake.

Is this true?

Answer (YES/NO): NO